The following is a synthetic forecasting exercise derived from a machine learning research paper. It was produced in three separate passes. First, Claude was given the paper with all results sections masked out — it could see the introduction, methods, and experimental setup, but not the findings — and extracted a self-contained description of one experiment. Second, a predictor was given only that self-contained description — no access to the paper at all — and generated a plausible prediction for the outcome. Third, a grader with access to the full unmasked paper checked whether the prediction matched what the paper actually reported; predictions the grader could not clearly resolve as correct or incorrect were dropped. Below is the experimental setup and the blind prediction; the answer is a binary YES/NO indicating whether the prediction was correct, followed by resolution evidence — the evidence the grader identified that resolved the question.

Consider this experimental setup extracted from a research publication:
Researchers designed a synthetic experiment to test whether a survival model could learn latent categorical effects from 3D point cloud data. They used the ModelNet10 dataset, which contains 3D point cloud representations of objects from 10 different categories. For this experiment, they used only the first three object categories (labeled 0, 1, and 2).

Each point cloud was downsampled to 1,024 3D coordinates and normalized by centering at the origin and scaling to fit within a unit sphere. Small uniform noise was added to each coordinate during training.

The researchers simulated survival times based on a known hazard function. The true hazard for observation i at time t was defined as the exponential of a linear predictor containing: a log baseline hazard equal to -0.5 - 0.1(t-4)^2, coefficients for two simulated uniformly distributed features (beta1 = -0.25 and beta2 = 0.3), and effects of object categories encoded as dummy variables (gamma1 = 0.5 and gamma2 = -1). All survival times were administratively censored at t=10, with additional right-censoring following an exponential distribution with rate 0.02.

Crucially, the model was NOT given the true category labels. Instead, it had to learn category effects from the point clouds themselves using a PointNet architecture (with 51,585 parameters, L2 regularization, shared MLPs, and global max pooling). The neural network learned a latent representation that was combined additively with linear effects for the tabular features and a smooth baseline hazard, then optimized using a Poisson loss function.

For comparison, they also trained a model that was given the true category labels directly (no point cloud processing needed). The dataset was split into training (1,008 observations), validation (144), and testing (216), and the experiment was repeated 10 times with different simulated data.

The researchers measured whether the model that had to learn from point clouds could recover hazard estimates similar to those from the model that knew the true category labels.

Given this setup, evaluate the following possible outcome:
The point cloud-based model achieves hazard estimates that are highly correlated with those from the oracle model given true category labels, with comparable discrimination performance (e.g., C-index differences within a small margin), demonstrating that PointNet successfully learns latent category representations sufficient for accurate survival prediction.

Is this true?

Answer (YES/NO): NO